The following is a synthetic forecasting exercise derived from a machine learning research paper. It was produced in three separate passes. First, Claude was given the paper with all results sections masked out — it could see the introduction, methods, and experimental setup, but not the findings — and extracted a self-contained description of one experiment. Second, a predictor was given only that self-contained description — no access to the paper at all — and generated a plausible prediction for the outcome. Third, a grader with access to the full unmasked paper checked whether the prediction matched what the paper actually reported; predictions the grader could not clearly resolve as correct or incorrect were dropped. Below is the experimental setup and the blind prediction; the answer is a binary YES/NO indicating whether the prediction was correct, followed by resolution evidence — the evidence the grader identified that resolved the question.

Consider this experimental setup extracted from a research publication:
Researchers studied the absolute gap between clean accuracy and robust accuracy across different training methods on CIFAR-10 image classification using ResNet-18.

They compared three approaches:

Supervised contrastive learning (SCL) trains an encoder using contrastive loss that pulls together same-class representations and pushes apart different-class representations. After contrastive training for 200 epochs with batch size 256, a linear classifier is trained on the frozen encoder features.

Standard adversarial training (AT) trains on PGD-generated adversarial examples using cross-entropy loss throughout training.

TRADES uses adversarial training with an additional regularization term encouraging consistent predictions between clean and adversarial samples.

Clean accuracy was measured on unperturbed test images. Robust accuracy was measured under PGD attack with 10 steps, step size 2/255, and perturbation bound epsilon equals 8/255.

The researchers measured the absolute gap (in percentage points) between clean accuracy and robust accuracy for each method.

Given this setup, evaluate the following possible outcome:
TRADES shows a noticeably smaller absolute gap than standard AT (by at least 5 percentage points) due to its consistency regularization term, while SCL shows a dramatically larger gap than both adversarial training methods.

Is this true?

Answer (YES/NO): YES